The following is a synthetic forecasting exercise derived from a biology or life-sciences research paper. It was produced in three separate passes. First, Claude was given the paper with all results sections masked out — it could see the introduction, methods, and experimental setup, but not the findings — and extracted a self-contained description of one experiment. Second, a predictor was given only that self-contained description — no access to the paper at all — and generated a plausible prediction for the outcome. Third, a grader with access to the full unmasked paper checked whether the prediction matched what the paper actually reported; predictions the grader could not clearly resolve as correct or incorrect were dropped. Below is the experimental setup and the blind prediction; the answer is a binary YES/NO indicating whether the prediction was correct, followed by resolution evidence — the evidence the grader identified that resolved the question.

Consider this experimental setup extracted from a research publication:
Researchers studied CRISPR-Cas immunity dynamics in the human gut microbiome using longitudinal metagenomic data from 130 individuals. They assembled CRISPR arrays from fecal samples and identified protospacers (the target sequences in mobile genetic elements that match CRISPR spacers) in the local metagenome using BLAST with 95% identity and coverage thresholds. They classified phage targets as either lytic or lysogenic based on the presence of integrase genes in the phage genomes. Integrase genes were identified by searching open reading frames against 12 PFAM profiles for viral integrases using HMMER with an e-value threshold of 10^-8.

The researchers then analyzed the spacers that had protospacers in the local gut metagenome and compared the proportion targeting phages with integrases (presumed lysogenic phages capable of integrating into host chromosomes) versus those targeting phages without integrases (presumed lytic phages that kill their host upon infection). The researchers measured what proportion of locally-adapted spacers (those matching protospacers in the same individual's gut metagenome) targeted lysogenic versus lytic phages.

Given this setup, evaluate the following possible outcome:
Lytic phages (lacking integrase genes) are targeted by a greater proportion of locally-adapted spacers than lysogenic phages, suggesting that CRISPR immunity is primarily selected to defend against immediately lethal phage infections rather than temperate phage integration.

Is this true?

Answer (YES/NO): NO